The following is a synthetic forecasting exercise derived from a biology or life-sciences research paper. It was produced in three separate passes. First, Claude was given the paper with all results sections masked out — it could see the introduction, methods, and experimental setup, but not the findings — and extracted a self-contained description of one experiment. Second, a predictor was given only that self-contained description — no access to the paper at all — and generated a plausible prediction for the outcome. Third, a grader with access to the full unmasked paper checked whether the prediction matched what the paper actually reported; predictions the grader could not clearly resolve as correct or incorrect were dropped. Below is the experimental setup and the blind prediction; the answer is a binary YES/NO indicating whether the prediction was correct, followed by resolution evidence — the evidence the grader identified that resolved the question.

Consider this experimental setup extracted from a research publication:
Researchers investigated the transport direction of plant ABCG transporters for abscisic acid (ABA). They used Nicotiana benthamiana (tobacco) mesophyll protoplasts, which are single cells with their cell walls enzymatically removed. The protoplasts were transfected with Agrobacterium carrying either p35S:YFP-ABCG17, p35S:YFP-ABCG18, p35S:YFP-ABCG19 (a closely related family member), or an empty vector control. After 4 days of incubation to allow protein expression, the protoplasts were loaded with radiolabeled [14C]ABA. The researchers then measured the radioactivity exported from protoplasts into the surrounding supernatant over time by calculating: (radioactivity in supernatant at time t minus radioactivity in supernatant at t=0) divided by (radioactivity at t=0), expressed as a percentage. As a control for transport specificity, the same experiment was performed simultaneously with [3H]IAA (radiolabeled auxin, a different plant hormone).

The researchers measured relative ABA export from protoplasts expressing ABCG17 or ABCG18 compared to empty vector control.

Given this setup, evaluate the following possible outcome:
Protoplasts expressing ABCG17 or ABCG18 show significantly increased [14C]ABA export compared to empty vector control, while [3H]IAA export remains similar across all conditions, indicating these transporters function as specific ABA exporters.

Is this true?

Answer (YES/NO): NO